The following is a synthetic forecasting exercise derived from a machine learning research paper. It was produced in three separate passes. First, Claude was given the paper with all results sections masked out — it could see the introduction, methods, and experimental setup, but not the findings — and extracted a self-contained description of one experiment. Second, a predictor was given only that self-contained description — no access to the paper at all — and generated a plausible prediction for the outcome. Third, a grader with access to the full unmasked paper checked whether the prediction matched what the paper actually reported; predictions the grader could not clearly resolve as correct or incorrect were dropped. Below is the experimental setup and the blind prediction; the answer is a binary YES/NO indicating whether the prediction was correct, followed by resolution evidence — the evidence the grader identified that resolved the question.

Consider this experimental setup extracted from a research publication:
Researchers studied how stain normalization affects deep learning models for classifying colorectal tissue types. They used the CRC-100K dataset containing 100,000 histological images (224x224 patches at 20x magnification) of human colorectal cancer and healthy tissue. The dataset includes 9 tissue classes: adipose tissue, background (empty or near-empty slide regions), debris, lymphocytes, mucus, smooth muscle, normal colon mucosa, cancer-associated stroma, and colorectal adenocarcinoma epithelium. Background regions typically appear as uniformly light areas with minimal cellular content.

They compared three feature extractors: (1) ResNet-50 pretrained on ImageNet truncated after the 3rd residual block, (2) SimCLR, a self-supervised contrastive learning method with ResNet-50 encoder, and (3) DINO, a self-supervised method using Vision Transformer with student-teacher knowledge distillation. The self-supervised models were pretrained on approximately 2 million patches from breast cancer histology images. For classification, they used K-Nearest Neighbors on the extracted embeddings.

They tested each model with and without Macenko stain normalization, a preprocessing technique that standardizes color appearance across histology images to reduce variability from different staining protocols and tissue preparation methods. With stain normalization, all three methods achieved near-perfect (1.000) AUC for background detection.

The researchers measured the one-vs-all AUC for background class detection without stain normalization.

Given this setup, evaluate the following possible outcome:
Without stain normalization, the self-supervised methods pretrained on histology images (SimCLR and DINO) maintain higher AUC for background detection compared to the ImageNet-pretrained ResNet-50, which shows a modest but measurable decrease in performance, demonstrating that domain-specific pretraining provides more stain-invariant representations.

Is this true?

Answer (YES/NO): NO